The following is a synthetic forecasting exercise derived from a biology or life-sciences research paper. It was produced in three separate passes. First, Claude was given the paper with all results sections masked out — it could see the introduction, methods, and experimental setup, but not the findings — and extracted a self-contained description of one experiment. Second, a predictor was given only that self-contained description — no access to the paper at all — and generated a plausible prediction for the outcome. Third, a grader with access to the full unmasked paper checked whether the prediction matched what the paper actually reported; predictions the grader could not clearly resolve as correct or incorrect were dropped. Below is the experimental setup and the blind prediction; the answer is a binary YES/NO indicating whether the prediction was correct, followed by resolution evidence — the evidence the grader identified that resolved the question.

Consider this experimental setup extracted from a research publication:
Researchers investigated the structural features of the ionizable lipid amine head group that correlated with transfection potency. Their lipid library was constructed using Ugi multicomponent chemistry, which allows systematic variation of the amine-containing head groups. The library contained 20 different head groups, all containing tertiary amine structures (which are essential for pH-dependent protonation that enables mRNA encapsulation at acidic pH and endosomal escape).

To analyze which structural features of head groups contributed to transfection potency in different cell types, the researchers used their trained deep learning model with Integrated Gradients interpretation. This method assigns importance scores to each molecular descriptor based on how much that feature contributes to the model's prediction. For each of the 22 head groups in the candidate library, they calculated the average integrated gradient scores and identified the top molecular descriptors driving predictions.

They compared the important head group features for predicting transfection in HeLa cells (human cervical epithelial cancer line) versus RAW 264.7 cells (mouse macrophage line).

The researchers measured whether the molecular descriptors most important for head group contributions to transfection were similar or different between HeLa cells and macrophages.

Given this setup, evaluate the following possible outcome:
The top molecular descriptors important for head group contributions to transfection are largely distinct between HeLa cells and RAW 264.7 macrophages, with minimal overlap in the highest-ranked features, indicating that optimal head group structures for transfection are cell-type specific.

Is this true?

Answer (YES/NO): YES